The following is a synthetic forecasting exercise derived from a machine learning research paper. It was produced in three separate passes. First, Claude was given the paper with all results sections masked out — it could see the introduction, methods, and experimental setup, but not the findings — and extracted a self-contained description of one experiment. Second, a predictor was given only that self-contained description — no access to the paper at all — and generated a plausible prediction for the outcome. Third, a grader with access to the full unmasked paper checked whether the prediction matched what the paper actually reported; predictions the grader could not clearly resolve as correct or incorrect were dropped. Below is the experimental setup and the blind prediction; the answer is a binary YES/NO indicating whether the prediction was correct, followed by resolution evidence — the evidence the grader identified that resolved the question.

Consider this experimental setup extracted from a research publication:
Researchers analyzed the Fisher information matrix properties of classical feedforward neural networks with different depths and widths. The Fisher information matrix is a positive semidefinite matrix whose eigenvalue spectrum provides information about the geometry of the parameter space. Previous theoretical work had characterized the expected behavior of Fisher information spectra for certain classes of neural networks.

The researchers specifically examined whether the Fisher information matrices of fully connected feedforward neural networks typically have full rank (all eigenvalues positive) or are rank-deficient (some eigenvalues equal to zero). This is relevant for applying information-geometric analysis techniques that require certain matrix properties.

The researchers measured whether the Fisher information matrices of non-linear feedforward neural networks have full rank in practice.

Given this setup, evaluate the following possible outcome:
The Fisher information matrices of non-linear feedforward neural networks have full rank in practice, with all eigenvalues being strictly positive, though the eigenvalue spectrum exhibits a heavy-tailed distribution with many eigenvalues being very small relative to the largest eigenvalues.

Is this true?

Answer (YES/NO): NO